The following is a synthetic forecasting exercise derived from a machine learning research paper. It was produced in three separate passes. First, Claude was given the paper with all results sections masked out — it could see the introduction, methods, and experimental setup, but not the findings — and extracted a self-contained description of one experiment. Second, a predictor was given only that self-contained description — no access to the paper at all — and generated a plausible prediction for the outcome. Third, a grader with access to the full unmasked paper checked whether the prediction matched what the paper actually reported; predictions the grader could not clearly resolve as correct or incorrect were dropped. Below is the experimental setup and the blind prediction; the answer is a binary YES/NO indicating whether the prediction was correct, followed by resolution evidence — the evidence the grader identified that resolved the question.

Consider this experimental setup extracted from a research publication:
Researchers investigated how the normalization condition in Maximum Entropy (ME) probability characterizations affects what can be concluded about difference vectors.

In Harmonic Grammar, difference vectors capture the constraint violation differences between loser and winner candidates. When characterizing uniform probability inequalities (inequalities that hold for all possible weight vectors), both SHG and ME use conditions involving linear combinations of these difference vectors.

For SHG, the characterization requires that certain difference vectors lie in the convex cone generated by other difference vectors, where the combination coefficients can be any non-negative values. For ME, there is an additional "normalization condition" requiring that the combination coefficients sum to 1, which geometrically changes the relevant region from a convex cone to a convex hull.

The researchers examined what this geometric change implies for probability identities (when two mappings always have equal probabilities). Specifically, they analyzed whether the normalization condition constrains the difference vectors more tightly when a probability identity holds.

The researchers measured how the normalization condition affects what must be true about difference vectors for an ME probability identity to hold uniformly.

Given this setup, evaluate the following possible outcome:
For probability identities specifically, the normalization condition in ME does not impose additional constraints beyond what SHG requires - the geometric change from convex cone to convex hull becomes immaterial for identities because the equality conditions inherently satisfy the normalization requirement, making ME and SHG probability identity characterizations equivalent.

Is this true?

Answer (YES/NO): NO